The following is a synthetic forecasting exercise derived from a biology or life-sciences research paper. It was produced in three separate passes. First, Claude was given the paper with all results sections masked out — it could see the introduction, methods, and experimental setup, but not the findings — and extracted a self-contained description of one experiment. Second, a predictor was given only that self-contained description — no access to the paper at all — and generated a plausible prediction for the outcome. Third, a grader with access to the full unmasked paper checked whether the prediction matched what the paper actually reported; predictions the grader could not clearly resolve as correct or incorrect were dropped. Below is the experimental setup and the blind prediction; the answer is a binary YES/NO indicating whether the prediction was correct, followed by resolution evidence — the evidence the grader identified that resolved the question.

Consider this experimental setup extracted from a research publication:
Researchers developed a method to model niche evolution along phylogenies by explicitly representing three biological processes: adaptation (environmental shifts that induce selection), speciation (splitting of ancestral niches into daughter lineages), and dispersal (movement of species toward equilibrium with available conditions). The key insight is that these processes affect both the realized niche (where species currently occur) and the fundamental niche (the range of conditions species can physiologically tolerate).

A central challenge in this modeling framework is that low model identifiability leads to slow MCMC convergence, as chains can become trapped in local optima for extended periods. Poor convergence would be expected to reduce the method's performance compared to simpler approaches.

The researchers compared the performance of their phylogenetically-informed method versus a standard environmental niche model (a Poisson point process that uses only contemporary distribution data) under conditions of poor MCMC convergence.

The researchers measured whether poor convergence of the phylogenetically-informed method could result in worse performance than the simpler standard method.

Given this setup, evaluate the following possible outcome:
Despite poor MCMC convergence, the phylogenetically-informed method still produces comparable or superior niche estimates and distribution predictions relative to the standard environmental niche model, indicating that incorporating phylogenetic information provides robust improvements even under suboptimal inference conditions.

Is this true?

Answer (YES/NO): NO